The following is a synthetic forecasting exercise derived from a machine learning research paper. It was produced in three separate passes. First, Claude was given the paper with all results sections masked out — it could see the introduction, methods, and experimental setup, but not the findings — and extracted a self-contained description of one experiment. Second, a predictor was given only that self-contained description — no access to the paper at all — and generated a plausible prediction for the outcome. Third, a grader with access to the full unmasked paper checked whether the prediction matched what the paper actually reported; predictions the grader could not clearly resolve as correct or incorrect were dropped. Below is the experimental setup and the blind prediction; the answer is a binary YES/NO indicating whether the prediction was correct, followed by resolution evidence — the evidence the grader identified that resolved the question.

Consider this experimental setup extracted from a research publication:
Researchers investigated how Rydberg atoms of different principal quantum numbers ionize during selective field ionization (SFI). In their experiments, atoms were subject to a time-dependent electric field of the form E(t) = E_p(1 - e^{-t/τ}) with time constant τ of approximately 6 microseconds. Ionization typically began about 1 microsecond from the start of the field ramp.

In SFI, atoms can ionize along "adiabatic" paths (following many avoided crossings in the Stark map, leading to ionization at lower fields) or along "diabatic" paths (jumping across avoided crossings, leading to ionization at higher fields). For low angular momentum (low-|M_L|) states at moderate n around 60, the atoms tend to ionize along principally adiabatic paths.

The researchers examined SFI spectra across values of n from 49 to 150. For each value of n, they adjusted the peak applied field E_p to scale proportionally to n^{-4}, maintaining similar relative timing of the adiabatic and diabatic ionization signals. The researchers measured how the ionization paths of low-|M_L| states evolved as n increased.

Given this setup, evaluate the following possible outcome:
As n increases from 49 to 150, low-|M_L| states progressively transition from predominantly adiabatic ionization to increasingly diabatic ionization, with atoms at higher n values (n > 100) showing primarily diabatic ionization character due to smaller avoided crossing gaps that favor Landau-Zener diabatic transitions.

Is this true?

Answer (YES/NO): YES